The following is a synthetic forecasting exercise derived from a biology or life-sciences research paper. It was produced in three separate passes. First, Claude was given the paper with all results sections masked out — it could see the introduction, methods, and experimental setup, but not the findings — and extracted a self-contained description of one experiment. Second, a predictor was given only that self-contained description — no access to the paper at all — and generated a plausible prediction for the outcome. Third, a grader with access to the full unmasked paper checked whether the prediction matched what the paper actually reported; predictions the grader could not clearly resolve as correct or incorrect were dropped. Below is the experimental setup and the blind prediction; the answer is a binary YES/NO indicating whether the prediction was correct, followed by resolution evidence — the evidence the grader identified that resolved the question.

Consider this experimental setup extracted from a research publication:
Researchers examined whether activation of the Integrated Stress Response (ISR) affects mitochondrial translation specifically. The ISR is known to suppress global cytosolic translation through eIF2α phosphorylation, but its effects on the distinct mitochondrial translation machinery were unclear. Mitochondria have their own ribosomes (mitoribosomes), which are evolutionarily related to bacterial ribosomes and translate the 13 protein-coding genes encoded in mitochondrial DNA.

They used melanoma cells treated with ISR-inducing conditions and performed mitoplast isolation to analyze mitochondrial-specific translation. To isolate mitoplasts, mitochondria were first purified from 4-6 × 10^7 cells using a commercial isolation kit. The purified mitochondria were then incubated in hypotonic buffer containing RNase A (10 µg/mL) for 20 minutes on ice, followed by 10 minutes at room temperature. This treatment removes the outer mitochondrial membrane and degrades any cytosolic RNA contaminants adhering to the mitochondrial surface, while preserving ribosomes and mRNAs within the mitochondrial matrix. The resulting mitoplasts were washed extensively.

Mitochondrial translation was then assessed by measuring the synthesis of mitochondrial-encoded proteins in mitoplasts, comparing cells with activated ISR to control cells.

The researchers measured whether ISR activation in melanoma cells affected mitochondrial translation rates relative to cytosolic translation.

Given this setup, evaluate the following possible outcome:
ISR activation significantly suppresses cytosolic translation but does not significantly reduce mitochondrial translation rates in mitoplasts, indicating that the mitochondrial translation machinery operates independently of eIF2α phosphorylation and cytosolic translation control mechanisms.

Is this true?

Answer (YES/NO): NO